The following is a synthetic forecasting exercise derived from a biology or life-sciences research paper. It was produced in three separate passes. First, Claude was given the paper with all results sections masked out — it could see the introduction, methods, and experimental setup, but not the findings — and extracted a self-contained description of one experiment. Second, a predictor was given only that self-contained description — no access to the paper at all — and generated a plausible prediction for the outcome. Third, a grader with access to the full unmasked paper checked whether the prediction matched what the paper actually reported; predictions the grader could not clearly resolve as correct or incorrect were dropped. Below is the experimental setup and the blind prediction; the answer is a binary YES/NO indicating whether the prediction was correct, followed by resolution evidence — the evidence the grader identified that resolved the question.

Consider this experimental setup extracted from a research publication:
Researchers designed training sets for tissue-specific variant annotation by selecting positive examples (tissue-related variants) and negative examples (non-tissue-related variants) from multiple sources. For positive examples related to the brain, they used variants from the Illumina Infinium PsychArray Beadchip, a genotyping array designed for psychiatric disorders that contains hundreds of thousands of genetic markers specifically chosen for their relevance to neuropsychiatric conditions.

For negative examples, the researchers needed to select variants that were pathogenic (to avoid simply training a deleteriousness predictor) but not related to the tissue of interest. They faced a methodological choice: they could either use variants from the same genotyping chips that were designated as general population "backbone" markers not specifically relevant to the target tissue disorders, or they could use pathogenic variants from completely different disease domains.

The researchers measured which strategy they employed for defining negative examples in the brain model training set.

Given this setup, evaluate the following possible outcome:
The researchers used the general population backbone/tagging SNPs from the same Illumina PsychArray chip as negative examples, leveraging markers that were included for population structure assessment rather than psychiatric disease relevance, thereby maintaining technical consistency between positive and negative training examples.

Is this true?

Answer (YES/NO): YES